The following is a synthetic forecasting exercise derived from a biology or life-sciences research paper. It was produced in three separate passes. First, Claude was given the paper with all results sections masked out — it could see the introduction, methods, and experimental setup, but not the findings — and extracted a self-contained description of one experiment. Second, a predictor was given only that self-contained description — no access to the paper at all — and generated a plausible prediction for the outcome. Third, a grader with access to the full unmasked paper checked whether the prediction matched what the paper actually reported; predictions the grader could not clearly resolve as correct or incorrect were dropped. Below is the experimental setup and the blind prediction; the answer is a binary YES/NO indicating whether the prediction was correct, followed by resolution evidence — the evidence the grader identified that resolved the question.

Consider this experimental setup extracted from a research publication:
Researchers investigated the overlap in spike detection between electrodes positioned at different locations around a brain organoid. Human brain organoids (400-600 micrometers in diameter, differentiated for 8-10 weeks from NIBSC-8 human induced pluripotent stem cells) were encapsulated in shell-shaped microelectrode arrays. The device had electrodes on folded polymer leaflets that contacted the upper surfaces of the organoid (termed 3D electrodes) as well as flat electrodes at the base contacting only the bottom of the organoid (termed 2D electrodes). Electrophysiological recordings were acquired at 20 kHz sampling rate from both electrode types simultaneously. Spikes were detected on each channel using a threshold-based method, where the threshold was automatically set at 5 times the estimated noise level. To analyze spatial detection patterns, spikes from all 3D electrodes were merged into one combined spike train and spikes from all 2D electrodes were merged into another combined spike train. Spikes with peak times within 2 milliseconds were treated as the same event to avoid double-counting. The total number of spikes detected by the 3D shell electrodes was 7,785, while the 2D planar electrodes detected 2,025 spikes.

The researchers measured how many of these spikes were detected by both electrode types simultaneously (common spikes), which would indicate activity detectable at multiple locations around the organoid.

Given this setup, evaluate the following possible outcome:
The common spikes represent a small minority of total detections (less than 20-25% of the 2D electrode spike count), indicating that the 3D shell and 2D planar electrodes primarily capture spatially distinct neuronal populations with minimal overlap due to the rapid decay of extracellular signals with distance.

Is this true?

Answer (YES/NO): NO